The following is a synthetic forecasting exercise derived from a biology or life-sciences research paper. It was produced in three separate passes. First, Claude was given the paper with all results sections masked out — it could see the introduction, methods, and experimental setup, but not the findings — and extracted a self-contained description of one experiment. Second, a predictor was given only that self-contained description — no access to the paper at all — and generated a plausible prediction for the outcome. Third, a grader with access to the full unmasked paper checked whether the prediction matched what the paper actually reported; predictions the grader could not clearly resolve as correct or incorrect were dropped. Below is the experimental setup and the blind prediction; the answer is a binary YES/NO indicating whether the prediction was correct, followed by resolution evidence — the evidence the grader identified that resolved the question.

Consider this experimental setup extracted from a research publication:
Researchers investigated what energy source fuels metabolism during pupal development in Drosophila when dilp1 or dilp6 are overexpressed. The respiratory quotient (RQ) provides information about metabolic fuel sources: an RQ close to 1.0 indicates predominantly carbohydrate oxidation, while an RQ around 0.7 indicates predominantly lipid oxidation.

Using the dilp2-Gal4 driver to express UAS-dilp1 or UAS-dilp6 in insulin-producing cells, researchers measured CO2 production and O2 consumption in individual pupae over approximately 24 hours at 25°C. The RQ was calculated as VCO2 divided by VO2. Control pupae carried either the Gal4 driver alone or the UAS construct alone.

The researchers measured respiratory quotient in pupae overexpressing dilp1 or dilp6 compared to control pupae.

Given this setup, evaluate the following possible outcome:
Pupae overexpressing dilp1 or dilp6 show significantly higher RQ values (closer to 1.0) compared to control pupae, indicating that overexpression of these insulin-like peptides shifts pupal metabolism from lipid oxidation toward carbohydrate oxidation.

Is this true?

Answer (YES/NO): NO